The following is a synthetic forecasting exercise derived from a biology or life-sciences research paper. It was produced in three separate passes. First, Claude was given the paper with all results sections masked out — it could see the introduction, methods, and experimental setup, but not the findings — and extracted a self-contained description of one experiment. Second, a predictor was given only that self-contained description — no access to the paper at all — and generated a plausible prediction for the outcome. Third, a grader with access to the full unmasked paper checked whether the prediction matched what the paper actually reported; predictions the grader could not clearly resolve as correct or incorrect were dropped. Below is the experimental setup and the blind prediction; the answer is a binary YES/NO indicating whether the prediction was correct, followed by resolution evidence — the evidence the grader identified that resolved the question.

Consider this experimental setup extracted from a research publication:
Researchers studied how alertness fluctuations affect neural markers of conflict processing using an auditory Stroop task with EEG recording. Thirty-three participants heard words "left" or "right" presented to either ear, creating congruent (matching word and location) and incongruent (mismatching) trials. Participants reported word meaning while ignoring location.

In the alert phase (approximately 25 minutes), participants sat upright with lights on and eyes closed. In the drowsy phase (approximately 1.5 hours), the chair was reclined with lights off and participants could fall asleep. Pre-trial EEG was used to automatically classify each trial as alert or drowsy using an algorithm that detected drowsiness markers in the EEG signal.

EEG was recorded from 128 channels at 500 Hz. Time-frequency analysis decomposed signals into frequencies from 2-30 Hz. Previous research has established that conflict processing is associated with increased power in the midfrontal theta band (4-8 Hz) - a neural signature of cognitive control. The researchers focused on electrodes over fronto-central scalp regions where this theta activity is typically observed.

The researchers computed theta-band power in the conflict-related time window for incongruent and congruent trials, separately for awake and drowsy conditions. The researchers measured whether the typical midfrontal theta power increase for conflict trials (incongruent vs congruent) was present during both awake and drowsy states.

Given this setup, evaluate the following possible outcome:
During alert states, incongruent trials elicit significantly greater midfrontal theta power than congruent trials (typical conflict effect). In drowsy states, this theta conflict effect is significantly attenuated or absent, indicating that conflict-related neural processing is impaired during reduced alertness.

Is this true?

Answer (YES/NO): YES